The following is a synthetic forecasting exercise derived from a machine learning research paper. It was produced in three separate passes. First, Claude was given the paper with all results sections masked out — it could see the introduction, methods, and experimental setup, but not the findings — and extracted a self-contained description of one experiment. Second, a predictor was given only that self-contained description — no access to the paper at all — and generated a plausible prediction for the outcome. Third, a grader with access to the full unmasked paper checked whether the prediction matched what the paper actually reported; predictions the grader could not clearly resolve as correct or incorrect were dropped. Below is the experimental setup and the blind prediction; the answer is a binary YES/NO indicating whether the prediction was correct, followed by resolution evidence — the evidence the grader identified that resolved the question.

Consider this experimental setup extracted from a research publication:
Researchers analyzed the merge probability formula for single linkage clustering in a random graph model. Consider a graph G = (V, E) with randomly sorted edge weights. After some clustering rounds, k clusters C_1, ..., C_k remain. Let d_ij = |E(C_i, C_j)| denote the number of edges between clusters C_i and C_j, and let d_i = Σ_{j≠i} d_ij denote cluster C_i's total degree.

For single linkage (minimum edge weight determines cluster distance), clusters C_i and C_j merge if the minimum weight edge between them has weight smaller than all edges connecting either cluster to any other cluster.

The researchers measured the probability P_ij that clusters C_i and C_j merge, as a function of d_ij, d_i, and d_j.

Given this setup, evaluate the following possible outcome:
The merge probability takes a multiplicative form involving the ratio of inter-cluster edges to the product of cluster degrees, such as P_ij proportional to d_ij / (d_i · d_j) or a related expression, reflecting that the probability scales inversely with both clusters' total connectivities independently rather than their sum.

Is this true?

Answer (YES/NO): NO